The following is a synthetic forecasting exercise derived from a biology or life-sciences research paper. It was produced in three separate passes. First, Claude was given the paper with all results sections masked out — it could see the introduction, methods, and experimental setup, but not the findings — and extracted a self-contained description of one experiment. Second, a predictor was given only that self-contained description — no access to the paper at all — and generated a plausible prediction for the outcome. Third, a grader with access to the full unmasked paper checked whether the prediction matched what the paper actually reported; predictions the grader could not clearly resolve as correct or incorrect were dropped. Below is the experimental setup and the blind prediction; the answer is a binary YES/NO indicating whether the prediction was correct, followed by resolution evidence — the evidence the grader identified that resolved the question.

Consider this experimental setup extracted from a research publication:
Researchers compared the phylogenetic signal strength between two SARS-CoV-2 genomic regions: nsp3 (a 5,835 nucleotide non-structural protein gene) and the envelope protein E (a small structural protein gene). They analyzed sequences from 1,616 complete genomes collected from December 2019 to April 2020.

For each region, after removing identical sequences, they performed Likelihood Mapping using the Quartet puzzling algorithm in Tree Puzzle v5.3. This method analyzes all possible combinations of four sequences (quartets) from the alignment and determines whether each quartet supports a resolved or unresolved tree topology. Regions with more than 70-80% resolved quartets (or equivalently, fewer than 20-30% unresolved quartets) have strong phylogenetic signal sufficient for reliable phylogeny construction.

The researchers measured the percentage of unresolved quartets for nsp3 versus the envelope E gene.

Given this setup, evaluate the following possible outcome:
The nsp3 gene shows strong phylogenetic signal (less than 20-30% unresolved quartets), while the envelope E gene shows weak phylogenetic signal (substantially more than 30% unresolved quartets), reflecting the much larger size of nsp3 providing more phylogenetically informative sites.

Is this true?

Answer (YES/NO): NO